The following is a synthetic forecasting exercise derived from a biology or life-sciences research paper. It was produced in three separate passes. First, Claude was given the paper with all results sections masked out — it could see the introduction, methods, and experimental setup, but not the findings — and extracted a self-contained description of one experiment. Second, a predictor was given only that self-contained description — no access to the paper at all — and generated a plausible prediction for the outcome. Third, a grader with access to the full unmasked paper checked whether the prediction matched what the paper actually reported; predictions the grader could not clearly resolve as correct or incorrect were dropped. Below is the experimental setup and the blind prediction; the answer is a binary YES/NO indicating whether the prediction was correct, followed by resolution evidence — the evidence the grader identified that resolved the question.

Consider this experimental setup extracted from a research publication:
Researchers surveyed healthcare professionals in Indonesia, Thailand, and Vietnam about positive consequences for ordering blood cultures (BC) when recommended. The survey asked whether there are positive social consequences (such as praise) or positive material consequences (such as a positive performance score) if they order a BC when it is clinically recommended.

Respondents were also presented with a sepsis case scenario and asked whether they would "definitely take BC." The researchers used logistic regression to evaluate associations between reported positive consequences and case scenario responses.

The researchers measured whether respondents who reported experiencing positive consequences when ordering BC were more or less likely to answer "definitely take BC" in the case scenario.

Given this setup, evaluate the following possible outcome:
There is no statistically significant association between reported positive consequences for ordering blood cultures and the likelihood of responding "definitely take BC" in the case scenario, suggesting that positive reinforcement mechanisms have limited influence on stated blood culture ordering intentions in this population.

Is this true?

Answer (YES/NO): NO